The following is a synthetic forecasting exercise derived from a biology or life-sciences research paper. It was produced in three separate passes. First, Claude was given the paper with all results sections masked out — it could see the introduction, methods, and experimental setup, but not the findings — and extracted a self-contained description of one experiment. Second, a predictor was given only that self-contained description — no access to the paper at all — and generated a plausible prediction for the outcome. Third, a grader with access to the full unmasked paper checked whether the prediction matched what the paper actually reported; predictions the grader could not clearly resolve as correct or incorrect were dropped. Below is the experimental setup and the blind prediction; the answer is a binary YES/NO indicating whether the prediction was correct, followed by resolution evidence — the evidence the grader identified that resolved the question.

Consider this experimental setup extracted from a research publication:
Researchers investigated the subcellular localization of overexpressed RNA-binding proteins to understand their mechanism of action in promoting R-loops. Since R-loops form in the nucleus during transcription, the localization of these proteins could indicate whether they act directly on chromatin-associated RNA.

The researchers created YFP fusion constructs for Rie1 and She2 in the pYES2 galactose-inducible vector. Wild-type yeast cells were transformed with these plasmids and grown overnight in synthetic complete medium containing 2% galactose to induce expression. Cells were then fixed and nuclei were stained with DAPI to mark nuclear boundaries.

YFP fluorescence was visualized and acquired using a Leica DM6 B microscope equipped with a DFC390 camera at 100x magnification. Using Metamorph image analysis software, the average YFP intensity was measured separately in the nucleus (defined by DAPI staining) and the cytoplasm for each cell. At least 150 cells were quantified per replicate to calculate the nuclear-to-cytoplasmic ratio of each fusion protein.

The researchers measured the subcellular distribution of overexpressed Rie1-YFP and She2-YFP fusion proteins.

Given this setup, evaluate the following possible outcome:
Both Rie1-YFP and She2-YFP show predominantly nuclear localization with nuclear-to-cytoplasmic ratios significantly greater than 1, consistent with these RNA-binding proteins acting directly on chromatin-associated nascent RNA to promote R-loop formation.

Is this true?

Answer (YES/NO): NO